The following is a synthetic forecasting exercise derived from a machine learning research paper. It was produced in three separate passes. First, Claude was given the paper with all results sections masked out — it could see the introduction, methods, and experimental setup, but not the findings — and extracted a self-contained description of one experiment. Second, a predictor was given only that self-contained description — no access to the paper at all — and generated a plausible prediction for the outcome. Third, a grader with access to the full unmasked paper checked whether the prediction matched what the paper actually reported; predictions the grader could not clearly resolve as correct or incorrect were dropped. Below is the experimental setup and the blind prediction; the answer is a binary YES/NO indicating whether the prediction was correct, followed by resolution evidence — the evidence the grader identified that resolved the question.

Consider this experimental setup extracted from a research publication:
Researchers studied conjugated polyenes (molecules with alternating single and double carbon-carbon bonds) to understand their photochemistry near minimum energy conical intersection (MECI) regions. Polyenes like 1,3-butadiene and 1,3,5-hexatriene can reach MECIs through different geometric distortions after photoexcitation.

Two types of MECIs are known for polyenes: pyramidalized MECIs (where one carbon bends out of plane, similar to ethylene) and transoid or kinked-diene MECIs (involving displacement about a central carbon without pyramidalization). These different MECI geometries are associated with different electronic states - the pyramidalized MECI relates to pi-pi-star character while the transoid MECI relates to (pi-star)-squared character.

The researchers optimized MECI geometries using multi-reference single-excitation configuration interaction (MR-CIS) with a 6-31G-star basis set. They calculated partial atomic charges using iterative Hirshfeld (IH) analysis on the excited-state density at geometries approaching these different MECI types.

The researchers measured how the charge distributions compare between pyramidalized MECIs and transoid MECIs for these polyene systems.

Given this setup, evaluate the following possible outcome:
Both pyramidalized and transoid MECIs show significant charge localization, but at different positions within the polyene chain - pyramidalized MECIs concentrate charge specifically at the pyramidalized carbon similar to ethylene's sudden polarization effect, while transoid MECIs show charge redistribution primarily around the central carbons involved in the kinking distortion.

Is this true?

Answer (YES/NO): NO